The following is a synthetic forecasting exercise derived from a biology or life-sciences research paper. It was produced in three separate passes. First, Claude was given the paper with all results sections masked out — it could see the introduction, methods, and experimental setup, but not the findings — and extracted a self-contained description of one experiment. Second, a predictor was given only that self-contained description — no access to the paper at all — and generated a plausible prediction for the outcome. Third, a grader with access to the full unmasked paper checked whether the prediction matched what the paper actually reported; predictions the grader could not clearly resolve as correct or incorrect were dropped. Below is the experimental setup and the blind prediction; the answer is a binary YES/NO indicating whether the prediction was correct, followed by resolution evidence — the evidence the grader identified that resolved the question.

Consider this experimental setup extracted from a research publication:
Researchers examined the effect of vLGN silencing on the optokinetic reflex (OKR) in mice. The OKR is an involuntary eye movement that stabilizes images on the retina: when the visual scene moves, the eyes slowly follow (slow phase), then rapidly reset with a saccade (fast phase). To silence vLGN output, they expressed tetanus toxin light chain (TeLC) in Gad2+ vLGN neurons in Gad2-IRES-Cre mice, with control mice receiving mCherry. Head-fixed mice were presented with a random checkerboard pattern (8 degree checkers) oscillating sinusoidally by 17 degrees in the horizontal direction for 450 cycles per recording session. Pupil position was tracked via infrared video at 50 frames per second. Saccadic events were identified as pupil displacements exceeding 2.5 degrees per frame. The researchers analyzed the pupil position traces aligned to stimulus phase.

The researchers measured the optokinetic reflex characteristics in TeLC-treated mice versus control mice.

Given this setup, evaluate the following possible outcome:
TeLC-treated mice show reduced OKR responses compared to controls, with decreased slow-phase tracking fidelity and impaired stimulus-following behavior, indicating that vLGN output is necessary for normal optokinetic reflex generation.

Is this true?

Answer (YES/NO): NO